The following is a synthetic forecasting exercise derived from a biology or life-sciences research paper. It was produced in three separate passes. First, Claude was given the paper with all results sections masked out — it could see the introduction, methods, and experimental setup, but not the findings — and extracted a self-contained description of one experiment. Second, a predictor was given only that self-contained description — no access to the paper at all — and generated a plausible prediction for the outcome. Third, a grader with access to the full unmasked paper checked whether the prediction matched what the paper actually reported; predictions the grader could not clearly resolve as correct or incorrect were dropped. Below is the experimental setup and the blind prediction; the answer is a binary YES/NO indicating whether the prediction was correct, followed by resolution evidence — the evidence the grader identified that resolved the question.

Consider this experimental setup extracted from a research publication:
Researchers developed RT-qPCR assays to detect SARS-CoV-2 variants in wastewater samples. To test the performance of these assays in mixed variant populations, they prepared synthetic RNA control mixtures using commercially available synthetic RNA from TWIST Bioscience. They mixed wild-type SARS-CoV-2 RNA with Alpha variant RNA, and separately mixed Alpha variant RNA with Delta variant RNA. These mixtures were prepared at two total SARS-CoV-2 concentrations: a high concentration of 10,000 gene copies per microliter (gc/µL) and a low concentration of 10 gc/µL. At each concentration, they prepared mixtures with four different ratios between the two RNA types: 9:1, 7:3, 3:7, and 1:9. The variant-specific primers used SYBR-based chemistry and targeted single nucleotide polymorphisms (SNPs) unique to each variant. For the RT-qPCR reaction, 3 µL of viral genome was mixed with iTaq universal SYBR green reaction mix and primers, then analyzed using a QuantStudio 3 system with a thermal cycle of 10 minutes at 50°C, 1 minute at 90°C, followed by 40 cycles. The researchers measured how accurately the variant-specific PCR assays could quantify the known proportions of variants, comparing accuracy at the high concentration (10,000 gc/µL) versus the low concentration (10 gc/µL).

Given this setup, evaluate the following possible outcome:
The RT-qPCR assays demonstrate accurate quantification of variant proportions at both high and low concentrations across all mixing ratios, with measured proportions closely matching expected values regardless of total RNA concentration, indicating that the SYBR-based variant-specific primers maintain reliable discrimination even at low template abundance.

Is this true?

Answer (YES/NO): NO